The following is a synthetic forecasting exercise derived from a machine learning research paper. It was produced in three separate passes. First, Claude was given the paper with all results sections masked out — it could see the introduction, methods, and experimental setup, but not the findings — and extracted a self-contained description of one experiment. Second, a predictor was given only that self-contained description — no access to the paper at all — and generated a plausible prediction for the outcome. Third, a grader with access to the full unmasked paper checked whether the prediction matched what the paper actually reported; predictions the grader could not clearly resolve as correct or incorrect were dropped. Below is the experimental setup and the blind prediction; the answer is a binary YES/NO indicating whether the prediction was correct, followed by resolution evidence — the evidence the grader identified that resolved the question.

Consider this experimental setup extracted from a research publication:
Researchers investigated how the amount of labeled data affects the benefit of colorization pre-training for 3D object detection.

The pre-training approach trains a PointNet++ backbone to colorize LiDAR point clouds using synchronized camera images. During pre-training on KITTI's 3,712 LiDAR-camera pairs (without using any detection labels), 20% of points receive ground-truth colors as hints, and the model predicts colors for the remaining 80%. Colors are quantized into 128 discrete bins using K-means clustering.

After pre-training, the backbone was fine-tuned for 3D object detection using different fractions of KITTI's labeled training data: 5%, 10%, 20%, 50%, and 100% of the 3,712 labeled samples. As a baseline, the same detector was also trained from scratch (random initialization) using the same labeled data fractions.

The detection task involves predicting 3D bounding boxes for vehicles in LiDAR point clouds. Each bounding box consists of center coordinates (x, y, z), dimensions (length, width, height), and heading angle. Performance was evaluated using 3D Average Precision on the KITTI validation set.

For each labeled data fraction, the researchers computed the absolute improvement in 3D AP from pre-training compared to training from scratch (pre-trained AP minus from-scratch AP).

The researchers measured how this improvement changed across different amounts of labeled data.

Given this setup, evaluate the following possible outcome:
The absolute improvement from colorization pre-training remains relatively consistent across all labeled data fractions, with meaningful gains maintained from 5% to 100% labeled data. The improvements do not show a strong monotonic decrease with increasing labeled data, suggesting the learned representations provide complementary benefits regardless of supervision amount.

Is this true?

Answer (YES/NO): NO